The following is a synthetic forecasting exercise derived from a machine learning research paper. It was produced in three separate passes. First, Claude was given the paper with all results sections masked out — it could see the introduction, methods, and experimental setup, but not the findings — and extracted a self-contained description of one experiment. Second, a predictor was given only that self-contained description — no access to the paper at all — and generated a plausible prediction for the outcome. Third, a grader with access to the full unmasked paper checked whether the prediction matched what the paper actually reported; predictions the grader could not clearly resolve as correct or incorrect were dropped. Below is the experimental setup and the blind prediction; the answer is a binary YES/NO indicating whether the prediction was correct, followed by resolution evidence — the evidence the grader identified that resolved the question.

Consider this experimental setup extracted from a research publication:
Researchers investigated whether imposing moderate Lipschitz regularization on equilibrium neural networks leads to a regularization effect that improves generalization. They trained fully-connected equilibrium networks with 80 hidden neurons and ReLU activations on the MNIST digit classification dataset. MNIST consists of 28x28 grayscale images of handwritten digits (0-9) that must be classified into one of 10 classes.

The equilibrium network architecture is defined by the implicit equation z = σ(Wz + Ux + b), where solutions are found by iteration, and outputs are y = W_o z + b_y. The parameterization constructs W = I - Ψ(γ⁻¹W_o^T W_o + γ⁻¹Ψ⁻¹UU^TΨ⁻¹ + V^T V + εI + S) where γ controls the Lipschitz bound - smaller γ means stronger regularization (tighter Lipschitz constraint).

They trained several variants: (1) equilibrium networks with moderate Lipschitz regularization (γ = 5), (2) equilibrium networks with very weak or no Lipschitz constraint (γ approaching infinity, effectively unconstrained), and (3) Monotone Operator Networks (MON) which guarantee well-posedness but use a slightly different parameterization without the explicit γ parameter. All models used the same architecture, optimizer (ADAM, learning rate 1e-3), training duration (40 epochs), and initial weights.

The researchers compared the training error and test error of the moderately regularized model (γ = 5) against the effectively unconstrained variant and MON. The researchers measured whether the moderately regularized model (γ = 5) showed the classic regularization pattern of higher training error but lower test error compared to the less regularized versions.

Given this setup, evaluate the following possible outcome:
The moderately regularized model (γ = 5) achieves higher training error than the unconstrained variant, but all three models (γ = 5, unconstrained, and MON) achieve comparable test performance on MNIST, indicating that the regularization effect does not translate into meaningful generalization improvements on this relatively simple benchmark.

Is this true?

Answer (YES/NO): NO